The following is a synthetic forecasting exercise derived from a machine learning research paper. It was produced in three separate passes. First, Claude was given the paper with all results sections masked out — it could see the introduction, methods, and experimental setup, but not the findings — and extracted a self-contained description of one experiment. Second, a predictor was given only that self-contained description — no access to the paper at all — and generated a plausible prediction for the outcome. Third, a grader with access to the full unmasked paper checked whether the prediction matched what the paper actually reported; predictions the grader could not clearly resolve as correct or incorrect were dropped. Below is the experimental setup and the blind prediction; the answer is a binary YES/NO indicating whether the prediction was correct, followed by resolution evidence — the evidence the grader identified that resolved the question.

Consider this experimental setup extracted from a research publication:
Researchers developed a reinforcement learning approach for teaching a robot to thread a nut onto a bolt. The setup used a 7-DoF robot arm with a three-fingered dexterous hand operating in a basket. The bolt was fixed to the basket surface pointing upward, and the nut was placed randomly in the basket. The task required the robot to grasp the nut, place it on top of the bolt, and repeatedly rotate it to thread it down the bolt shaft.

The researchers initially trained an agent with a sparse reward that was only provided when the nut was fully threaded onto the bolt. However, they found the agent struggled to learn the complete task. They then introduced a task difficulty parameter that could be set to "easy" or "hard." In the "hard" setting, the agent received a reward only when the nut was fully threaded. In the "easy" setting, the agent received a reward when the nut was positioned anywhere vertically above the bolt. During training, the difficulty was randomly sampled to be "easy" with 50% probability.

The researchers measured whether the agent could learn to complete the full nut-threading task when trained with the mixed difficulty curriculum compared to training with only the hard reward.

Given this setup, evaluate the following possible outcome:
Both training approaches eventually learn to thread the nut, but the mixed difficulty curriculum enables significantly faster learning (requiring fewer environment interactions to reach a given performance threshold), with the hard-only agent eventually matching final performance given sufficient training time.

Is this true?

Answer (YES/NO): NO